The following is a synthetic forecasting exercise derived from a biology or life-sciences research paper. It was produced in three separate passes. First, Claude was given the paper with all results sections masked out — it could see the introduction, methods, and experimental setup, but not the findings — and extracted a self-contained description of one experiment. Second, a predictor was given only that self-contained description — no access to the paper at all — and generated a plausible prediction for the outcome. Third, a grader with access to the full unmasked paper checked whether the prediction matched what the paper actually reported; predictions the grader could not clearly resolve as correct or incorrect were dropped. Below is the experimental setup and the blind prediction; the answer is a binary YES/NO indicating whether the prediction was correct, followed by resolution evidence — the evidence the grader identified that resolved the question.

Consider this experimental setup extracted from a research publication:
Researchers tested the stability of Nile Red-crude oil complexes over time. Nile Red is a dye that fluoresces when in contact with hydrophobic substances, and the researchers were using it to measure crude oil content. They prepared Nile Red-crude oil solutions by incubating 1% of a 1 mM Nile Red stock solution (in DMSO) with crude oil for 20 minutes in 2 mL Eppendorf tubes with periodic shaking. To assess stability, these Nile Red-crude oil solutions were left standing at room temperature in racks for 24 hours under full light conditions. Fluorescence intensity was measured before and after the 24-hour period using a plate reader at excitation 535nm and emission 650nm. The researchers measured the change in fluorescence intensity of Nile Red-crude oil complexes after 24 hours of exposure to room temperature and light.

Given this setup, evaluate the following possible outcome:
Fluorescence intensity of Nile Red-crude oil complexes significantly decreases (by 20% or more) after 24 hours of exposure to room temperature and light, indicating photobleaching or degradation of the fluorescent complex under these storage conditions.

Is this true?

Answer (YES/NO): NO